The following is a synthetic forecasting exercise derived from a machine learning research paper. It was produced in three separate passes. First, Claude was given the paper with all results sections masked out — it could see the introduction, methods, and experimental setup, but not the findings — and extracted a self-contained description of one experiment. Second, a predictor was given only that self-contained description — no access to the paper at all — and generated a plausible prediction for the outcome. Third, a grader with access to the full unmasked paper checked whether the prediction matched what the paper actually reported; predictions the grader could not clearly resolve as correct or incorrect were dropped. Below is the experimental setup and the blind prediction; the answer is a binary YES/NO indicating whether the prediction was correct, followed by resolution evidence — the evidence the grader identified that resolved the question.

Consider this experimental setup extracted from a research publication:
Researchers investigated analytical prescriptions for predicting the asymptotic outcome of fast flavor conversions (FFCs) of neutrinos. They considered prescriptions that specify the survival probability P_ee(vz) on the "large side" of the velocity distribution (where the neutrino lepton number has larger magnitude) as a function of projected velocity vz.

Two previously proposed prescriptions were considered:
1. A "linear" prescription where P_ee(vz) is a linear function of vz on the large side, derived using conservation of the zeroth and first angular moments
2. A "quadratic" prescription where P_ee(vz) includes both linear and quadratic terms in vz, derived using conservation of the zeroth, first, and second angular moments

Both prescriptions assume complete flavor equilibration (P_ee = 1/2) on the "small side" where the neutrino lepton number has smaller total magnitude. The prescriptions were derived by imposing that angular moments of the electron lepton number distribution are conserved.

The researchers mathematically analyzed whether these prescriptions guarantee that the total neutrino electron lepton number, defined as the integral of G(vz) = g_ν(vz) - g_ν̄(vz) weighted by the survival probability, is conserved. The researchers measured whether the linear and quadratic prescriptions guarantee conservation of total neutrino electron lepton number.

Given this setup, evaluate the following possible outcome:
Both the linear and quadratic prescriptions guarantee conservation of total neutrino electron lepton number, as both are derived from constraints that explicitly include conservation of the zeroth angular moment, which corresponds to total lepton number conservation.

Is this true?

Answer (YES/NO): NO